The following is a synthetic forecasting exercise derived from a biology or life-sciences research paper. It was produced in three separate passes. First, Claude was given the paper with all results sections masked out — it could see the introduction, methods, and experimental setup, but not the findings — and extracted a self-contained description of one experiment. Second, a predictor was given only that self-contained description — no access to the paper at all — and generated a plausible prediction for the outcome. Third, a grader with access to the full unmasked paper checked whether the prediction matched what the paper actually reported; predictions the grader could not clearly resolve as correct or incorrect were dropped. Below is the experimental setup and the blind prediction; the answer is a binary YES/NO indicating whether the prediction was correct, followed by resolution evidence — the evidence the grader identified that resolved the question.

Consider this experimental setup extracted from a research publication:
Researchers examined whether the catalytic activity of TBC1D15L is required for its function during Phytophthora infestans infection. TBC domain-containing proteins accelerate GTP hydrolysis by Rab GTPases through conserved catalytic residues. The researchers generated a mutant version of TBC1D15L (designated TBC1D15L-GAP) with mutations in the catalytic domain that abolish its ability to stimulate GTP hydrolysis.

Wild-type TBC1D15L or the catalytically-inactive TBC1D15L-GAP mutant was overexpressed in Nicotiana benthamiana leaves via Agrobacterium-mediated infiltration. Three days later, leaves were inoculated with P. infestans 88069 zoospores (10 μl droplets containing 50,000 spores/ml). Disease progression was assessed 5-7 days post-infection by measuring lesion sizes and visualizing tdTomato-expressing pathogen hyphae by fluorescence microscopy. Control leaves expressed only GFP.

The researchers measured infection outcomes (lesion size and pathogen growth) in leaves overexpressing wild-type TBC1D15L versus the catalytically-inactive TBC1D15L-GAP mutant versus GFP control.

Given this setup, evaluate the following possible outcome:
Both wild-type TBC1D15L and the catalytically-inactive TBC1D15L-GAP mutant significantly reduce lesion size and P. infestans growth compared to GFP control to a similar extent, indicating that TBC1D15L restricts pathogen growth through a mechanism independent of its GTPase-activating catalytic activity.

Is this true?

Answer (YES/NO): NO